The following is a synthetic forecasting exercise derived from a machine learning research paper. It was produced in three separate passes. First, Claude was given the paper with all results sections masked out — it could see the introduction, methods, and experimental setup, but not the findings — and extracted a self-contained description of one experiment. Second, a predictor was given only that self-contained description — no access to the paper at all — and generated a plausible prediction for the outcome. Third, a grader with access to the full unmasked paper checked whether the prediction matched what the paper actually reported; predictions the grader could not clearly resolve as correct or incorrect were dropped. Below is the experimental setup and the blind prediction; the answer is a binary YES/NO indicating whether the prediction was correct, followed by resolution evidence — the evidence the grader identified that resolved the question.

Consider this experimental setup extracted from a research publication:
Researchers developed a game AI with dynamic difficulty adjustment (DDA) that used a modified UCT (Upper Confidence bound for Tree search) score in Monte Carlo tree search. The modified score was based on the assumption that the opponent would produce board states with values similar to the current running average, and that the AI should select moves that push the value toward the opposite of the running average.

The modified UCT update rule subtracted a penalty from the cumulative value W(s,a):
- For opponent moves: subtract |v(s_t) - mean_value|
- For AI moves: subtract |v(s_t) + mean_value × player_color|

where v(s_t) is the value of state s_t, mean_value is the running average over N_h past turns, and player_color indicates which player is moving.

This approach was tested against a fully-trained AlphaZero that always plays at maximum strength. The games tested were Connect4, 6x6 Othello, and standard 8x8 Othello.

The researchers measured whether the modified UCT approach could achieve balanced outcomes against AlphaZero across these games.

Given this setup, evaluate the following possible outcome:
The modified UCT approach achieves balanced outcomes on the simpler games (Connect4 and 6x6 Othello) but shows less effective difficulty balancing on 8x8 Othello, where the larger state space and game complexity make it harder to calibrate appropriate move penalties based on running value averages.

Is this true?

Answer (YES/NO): NO